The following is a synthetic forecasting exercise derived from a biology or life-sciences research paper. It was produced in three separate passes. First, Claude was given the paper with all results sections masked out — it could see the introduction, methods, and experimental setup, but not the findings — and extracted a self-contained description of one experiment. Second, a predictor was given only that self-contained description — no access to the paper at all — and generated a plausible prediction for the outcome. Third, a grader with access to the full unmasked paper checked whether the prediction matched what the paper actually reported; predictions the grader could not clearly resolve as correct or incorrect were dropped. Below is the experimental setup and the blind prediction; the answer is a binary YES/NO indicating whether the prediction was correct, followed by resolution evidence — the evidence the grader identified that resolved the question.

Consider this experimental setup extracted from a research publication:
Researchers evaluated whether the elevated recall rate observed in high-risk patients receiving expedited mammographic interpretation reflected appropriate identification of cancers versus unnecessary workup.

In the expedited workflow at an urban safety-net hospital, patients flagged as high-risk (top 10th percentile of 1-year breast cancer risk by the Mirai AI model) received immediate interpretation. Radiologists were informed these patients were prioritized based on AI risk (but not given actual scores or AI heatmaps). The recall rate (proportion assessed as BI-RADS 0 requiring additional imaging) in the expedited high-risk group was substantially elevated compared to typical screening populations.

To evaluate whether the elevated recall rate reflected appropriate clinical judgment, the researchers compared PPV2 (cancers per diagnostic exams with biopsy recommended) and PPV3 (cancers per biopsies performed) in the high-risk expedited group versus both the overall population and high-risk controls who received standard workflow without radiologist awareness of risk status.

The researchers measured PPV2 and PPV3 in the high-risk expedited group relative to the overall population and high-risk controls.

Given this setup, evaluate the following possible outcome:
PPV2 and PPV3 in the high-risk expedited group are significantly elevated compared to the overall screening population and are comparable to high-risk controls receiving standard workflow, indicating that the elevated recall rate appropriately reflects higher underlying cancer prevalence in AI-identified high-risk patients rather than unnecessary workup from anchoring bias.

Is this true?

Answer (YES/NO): NO